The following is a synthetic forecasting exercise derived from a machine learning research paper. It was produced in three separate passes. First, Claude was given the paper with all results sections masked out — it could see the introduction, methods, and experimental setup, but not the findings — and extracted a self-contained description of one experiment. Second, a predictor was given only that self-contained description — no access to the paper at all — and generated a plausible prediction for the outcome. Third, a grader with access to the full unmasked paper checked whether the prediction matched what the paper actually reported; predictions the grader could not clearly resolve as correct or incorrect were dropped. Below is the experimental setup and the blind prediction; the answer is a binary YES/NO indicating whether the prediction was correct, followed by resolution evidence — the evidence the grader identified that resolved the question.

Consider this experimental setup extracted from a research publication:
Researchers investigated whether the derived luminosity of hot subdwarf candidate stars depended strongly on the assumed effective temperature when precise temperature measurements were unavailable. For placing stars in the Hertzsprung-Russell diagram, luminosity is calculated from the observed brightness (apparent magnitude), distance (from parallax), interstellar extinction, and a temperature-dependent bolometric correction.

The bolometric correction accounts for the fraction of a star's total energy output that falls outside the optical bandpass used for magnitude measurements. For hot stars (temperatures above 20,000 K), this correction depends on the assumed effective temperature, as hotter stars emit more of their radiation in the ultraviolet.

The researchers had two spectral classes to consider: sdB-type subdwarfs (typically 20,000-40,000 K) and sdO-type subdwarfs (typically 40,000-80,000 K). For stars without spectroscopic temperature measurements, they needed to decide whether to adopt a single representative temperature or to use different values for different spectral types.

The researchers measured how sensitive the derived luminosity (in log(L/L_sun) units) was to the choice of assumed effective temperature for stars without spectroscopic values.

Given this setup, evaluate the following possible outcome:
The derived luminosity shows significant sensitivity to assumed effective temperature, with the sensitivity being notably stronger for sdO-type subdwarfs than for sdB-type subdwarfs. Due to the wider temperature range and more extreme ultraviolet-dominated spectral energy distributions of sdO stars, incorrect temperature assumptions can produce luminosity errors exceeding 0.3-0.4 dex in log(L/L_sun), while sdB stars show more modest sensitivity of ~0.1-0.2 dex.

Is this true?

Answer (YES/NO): NO